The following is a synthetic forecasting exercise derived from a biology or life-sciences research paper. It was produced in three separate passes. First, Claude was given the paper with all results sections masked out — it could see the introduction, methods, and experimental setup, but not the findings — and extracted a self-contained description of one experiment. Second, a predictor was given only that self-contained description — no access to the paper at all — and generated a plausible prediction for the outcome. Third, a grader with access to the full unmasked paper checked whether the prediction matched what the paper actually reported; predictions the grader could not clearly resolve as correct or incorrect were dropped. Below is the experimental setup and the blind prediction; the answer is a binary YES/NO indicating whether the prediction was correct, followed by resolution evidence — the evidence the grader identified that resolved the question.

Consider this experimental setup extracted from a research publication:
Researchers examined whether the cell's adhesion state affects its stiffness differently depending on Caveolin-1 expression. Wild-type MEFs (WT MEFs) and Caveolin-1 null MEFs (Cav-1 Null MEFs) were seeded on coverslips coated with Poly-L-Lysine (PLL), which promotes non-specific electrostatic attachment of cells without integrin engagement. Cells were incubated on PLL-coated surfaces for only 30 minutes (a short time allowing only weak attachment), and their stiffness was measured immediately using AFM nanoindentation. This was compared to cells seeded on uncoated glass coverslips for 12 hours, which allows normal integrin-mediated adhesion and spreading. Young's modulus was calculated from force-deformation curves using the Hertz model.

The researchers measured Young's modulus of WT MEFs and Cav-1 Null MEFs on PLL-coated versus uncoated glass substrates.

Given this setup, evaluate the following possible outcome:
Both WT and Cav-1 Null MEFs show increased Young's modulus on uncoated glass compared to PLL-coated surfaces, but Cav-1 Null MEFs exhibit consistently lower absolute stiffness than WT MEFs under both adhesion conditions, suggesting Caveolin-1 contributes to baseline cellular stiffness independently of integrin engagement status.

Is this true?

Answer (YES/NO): YES